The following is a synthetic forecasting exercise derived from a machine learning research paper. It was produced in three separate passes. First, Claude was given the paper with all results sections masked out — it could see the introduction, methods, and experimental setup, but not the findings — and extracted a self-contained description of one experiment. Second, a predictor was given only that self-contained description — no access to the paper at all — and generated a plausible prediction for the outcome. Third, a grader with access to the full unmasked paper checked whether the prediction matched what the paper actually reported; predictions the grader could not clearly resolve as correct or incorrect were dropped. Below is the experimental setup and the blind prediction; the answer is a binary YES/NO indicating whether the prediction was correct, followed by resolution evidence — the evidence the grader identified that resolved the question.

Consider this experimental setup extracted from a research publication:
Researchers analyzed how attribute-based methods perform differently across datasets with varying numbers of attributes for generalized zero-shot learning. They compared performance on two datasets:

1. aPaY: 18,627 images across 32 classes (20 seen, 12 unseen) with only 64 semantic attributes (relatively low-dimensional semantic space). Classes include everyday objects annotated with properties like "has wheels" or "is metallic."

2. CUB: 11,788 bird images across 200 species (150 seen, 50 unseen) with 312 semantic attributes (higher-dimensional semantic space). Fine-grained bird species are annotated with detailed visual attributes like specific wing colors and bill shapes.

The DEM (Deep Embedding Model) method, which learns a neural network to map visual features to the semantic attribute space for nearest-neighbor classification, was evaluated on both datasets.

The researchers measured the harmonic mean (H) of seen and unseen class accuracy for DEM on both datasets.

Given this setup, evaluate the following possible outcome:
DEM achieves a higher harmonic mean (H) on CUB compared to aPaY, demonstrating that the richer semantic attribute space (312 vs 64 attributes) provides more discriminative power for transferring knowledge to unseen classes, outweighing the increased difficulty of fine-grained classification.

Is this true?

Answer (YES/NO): YES